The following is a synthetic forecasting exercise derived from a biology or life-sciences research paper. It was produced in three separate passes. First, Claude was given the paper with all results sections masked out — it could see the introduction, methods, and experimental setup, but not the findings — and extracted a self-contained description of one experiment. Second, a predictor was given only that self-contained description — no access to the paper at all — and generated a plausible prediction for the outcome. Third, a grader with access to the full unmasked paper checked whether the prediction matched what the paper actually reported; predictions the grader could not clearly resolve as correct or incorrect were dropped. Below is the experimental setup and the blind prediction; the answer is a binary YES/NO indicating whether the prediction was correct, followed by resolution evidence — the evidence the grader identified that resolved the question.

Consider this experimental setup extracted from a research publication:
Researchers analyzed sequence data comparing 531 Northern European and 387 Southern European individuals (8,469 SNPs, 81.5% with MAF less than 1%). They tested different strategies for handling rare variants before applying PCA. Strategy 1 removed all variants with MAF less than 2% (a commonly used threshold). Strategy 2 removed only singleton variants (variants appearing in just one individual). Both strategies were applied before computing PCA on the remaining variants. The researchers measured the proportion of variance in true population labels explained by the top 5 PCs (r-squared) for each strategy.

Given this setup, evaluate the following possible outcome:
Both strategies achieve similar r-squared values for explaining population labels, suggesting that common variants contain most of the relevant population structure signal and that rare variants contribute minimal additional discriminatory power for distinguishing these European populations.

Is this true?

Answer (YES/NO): NO